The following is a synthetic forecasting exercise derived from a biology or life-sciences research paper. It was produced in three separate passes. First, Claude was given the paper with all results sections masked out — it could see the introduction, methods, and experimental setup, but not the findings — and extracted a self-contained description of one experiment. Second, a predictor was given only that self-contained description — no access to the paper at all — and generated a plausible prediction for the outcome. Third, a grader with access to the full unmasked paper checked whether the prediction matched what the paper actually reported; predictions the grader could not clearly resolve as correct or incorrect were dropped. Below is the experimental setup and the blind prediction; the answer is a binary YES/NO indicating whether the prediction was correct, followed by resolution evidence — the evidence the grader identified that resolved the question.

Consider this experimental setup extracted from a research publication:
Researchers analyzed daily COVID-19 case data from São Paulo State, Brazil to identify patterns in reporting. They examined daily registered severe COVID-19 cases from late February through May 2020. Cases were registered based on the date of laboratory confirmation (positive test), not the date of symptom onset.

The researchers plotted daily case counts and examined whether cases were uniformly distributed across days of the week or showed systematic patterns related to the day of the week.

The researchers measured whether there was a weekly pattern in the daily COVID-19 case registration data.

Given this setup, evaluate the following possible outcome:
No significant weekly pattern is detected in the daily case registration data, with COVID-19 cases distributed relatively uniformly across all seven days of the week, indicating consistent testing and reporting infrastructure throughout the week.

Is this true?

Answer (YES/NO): NO